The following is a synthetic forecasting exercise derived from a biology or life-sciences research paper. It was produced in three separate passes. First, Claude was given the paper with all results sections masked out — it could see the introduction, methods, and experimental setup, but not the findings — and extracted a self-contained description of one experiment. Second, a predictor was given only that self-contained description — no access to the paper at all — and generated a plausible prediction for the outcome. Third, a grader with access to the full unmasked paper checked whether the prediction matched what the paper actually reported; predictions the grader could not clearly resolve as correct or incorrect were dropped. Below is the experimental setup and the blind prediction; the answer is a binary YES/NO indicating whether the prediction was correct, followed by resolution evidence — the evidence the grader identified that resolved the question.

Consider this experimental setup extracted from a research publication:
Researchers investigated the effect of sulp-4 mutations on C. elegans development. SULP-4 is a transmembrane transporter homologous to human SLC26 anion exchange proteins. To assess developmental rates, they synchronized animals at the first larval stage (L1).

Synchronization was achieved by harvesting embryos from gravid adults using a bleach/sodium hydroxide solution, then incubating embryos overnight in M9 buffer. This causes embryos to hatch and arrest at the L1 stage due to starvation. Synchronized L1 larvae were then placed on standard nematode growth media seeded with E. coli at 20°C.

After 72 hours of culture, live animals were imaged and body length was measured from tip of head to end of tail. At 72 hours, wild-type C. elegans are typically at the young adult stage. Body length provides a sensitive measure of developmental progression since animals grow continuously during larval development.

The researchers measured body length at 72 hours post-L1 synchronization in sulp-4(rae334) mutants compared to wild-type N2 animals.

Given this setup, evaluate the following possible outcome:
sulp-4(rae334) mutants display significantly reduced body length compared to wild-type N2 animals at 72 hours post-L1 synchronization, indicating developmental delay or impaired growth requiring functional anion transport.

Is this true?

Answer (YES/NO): YES